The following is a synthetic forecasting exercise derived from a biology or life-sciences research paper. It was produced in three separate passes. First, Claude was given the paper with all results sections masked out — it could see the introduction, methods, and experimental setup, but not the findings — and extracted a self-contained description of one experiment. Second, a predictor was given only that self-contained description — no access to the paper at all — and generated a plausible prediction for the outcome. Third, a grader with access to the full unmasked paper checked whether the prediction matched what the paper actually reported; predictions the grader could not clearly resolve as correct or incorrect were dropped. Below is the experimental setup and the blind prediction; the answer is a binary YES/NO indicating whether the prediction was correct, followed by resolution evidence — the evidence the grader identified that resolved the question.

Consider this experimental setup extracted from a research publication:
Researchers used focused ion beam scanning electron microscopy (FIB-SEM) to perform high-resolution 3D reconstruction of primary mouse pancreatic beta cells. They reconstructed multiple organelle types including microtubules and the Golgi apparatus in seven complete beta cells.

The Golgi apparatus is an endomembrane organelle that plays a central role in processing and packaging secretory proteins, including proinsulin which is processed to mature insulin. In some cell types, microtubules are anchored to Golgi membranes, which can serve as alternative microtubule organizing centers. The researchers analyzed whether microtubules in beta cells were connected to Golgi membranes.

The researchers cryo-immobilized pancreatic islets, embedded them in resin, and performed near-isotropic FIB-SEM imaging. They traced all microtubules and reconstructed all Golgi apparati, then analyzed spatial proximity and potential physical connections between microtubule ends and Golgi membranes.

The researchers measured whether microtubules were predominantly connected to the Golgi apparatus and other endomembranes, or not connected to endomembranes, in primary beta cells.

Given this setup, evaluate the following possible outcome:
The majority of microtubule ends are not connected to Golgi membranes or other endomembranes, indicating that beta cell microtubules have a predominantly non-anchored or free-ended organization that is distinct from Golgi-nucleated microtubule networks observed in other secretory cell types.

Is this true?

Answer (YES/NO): YES